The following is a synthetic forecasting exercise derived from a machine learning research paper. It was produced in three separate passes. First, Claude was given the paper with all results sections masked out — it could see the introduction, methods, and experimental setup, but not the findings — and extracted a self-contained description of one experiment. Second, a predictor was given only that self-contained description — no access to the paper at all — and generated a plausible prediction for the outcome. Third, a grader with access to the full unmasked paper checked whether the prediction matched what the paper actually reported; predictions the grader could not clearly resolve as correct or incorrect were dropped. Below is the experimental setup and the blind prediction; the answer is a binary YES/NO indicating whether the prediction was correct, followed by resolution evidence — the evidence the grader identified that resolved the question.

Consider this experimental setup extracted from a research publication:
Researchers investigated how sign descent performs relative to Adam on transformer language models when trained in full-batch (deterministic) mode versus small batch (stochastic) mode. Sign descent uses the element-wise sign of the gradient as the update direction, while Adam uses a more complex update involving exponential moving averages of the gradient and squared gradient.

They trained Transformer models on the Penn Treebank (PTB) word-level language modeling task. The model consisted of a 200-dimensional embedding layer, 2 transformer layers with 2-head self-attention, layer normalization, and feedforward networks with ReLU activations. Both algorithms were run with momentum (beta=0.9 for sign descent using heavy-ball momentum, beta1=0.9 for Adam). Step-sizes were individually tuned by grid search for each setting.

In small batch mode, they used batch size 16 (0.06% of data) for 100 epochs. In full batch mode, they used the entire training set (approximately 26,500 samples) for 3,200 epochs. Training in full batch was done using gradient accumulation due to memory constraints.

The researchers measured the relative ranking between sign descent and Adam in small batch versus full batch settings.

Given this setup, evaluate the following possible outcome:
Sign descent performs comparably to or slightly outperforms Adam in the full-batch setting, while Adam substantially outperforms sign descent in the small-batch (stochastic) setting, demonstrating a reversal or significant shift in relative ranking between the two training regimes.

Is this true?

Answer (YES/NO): YES